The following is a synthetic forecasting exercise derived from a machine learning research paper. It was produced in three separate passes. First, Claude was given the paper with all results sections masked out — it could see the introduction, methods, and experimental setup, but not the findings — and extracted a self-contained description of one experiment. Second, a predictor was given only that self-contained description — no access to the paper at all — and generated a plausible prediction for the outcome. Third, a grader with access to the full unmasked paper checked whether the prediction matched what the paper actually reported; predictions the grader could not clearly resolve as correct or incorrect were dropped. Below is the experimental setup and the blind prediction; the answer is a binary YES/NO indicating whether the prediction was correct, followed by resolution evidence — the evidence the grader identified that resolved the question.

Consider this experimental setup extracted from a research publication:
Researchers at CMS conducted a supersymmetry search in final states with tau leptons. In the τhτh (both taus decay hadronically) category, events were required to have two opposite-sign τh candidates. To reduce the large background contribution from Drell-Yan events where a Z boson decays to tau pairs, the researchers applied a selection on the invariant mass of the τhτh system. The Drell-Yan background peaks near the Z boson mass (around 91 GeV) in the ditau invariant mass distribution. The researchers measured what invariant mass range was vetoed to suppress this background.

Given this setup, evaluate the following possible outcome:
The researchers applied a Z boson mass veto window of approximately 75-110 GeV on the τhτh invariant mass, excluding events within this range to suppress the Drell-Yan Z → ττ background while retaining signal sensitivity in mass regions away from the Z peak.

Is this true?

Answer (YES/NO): NO